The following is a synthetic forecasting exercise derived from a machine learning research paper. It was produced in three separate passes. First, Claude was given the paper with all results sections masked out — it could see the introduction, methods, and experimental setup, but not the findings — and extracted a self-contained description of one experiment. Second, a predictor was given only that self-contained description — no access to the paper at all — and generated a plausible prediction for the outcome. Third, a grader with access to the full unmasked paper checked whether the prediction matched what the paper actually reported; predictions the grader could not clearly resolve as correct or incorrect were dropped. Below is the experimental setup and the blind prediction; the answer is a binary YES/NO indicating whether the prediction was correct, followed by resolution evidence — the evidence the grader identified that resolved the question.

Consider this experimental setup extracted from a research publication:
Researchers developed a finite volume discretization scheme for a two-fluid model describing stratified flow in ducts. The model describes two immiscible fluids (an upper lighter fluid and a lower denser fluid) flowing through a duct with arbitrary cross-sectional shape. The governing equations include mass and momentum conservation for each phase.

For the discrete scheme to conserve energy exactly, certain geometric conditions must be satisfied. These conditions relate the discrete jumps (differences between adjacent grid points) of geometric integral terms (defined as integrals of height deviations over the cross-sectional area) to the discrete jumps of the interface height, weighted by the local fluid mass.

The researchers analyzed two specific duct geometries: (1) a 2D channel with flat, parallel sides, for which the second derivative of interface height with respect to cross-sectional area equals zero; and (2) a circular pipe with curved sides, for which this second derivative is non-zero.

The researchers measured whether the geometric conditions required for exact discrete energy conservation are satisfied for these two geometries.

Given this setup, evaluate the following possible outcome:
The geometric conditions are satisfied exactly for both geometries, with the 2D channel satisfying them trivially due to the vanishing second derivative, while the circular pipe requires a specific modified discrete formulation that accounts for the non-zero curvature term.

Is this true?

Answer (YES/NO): NO